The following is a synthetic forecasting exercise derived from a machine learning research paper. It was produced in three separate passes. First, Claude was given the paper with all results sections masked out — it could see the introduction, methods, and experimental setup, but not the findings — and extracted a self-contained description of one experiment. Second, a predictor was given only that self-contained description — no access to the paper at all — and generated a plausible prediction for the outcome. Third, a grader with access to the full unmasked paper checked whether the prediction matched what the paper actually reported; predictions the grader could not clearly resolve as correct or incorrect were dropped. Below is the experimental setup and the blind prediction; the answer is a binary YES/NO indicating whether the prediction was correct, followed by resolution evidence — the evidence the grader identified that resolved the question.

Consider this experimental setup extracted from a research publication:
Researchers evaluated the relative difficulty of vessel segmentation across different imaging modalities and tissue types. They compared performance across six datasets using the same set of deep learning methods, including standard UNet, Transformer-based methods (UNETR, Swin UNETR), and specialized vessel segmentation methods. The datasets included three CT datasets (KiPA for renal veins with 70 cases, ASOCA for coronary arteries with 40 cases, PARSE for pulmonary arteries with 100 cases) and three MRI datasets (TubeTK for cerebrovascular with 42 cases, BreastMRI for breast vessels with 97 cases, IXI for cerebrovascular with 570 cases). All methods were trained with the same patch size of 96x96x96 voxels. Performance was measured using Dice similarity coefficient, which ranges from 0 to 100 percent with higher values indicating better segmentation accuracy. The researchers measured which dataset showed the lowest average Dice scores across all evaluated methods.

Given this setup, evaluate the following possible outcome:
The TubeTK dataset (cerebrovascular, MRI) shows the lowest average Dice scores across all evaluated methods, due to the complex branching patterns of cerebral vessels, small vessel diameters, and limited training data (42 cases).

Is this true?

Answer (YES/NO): NO